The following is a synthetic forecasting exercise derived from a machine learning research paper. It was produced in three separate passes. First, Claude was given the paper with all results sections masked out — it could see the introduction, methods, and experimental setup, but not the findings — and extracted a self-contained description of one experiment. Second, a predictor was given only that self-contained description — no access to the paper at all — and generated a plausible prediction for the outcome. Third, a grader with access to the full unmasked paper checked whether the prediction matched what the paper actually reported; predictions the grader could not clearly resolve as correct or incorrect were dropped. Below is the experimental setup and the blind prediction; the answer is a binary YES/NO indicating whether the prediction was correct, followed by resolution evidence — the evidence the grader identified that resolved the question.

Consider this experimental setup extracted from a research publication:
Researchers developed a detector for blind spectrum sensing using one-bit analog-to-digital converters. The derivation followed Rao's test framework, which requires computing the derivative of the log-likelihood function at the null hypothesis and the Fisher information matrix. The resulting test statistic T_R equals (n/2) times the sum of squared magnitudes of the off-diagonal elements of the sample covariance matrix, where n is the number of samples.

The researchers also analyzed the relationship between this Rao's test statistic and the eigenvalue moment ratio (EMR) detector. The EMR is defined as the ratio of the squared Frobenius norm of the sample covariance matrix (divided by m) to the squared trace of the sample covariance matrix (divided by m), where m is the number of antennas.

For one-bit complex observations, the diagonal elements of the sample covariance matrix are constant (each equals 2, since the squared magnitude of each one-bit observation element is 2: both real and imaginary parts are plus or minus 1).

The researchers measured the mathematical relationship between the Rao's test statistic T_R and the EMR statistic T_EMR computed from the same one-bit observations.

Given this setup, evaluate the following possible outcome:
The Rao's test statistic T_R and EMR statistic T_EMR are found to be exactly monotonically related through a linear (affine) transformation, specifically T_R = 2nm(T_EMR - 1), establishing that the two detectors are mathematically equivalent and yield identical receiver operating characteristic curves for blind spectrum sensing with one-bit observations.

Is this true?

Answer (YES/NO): NO